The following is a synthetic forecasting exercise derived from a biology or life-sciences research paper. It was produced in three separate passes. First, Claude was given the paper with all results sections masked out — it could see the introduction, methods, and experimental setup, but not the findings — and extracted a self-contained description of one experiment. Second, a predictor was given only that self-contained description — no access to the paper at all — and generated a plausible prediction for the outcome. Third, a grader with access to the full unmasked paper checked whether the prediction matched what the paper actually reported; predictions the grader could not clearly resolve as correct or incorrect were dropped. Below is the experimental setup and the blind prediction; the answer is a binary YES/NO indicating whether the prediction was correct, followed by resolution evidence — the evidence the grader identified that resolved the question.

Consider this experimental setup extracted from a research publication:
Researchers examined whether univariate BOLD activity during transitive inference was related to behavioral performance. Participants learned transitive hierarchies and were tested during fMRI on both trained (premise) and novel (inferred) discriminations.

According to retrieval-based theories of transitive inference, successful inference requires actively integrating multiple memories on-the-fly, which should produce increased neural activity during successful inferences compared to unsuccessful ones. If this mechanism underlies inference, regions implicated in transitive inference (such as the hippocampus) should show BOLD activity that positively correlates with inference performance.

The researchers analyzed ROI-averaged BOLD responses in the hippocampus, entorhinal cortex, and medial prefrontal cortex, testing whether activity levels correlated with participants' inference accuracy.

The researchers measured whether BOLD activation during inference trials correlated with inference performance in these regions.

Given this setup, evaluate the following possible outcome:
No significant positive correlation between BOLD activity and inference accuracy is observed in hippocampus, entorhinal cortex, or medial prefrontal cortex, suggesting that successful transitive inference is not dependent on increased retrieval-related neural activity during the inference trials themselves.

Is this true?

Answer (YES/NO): NO